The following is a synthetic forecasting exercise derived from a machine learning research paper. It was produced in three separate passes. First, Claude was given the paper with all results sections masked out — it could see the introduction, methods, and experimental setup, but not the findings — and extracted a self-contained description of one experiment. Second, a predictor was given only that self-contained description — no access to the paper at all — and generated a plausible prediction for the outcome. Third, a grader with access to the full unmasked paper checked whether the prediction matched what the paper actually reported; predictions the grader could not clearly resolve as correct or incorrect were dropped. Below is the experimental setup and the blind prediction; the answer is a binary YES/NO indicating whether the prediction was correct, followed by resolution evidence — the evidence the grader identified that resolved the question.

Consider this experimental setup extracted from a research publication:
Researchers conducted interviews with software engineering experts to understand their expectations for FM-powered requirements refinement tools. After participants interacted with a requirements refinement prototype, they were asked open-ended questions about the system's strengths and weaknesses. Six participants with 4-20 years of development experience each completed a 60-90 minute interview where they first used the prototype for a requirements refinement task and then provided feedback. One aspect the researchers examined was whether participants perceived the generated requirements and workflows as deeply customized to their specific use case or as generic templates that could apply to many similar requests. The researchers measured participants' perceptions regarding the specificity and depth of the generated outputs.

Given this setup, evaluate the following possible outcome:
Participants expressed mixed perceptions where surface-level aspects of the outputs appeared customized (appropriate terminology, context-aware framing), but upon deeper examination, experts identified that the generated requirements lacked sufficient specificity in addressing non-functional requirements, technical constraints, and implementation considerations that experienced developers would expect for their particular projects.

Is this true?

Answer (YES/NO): NO